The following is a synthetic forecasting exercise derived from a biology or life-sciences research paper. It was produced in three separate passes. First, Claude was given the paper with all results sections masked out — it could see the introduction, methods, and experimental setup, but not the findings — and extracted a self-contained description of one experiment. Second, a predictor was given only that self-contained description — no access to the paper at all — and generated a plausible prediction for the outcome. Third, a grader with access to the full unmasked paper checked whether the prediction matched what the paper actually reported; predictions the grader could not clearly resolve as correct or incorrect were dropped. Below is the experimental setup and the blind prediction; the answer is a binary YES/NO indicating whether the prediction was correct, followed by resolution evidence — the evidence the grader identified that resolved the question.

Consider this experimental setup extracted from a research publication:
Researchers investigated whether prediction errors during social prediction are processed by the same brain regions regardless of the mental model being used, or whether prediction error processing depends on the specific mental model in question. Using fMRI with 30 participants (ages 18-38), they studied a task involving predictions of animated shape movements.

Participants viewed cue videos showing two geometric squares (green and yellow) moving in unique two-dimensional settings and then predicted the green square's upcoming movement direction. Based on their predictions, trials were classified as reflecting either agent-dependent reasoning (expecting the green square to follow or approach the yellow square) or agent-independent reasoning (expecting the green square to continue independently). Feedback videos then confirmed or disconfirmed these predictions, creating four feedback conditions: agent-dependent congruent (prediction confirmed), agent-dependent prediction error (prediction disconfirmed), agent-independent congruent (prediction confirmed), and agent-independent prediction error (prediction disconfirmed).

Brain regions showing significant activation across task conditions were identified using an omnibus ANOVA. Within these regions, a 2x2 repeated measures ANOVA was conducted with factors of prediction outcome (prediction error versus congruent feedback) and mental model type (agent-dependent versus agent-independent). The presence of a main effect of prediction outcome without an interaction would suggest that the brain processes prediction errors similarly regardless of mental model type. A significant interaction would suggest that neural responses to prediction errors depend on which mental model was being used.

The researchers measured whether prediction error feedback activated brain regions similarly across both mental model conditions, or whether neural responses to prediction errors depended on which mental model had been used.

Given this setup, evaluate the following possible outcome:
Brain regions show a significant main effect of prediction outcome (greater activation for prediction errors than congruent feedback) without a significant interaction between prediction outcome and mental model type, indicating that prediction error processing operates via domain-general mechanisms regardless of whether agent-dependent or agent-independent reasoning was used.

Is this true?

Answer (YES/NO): NO